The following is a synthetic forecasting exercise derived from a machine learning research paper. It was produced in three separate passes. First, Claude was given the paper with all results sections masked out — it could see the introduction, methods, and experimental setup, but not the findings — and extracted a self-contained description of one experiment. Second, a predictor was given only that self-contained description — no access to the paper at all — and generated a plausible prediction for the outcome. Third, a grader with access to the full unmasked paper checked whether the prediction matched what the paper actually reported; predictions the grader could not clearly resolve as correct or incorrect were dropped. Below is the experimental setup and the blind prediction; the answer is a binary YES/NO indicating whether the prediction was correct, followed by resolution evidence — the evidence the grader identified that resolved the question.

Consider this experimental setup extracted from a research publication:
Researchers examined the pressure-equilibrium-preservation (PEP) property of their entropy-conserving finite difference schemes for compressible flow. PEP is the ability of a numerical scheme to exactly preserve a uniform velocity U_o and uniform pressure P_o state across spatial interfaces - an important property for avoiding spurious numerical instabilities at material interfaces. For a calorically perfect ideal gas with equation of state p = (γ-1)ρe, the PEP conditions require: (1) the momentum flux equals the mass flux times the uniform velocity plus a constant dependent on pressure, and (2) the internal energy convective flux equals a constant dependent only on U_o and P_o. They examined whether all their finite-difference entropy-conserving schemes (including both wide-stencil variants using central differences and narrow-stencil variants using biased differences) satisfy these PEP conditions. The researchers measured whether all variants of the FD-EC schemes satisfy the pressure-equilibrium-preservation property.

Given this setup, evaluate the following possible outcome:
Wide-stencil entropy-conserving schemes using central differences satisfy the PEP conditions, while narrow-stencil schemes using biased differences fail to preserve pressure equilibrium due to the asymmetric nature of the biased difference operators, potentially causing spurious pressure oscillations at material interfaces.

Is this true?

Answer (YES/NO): NO